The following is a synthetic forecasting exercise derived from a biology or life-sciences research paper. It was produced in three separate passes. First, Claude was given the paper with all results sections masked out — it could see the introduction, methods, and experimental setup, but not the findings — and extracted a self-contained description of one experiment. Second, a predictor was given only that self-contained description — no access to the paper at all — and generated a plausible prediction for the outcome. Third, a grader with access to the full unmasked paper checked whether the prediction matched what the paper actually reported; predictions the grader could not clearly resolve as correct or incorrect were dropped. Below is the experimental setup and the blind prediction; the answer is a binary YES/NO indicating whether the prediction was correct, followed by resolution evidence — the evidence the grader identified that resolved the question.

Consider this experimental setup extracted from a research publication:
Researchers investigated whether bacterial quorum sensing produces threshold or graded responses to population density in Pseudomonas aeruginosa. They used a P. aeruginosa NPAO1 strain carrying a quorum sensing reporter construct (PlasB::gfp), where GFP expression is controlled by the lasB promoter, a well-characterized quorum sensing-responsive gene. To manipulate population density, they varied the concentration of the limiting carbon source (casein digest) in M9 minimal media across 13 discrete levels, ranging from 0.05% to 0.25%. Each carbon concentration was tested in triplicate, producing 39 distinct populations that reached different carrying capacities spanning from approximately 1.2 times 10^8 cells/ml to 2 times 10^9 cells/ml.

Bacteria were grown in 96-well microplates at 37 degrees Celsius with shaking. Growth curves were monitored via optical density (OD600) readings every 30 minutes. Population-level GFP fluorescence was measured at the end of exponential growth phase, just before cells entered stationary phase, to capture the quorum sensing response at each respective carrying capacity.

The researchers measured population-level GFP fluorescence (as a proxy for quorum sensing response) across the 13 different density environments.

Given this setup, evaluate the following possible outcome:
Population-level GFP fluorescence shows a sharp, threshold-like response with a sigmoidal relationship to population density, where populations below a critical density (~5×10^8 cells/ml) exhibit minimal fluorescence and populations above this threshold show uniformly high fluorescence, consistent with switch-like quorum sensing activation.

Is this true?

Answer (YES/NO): NO